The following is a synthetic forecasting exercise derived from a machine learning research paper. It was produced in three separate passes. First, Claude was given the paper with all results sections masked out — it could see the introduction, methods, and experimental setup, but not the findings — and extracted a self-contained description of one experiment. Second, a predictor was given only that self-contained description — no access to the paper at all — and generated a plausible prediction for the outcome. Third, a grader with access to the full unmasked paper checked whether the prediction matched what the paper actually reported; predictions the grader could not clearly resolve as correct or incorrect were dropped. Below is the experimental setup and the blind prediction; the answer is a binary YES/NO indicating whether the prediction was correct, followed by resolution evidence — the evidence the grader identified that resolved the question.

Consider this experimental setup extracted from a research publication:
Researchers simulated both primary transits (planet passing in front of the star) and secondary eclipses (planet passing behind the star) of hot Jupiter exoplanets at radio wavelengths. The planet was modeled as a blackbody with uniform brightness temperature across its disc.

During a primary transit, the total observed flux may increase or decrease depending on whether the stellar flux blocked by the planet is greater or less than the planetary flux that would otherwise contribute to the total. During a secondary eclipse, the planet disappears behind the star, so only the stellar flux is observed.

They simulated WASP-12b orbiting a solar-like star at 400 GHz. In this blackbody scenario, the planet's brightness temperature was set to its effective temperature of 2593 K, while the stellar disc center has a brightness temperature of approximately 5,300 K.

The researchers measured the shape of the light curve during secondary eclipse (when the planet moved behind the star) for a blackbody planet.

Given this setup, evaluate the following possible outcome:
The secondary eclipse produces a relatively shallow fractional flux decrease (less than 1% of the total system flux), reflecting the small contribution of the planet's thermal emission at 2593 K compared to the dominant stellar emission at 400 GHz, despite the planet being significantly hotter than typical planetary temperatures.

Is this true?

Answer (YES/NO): NO